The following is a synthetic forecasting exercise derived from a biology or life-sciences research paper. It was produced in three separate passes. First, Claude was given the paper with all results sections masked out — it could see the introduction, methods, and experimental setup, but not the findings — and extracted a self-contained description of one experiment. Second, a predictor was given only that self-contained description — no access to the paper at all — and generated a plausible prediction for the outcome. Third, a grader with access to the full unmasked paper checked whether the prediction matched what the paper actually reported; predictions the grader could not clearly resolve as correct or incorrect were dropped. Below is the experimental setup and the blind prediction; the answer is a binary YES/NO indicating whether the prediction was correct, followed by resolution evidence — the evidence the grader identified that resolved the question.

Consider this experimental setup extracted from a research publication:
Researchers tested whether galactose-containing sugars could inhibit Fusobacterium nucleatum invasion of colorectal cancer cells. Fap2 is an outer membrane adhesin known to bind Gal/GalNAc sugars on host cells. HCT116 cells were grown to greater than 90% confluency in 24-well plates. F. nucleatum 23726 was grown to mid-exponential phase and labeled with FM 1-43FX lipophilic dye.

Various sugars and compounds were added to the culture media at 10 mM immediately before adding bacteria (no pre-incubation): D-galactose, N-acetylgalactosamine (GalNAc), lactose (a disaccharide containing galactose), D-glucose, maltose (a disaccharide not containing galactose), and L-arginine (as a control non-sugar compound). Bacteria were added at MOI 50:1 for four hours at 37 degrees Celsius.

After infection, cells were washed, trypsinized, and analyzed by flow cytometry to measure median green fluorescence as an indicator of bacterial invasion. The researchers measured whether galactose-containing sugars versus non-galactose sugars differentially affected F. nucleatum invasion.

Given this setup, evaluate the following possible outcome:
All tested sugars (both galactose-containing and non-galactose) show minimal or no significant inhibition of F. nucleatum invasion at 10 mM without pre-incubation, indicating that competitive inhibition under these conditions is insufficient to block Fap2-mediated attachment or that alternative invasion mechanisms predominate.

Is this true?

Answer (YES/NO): NO